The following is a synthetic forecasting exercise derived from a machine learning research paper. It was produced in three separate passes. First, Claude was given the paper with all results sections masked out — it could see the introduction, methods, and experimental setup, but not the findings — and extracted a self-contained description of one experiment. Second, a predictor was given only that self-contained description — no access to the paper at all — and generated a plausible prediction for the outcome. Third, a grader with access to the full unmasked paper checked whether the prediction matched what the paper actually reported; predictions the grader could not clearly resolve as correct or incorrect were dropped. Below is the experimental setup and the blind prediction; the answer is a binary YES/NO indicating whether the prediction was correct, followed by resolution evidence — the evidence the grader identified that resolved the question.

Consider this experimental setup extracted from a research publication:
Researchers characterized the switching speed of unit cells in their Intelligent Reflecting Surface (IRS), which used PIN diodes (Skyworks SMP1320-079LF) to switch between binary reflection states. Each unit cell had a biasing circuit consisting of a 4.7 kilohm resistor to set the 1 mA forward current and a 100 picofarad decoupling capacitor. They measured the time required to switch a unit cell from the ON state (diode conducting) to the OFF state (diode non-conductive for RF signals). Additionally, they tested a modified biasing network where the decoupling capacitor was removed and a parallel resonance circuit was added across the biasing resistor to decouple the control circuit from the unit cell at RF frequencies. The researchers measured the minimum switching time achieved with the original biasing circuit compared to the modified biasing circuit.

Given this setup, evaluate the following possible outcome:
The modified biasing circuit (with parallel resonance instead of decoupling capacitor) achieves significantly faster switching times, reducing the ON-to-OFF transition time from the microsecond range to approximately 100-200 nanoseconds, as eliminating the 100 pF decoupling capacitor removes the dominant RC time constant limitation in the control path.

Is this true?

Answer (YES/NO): NO